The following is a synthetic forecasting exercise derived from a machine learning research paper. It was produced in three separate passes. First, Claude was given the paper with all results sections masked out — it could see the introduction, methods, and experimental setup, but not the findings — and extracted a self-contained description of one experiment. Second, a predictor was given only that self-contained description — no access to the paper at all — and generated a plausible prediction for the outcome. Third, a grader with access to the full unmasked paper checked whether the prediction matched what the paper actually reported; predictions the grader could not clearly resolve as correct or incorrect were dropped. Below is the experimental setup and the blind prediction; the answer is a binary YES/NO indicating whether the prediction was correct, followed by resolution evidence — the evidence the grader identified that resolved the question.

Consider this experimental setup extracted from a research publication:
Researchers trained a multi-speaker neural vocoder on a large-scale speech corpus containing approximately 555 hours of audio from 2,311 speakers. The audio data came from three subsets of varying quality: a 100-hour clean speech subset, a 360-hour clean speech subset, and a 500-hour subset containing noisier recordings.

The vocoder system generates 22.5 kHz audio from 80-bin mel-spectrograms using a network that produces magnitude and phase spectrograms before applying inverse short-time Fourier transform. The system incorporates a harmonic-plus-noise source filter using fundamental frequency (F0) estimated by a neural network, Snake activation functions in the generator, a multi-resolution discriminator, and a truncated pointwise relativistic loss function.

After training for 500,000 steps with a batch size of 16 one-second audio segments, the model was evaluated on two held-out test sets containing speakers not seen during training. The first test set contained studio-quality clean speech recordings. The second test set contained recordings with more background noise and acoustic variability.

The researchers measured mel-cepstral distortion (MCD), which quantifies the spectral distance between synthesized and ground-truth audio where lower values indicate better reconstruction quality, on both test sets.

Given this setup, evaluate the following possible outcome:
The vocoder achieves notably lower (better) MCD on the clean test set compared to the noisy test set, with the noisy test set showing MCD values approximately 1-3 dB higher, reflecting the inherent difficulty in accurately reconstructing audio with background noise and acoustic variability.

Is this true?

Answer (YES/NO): NO